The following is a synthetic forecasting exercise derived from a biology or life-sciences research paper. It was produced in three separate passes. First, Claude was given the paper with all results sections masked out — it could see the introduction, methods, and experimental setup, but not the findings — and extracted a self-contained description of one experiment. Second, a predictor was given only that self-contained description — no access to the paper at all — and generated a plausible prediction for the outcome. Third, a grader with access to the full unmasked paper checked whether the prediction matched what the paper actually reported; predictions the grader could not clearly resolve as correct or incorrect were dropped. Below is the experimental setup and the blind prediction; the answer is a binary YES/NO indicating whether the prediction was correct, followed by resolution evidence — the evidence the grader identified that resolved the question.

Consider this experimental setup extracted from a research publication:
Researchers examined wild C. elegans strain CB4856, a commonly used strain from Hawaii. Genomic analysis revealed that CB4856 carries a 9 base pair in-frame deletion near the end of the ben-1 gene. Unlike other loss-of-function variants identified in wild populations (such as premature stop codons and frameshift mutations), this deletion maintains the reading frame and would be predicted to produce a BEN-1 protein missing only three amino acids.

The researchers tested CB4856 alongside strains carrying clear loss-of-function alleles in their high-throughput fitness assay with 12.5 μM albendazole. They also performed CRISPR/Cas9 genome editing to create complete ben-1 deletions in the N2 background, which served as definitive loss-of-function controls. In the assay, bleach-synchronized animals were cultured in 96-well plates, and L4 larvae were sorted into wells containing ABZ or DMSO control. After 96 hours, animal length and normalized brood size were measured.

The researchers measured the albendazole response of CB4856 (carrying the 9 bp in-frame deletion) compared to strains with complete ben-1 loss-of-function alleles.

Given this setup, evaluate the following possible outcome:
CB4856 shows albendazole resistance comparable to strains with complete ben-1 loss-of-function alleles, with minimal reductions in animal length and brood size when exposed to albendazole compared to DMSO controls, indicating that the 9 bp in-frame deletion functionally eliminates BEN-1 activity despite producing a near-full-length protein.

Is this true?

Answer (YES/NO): NO